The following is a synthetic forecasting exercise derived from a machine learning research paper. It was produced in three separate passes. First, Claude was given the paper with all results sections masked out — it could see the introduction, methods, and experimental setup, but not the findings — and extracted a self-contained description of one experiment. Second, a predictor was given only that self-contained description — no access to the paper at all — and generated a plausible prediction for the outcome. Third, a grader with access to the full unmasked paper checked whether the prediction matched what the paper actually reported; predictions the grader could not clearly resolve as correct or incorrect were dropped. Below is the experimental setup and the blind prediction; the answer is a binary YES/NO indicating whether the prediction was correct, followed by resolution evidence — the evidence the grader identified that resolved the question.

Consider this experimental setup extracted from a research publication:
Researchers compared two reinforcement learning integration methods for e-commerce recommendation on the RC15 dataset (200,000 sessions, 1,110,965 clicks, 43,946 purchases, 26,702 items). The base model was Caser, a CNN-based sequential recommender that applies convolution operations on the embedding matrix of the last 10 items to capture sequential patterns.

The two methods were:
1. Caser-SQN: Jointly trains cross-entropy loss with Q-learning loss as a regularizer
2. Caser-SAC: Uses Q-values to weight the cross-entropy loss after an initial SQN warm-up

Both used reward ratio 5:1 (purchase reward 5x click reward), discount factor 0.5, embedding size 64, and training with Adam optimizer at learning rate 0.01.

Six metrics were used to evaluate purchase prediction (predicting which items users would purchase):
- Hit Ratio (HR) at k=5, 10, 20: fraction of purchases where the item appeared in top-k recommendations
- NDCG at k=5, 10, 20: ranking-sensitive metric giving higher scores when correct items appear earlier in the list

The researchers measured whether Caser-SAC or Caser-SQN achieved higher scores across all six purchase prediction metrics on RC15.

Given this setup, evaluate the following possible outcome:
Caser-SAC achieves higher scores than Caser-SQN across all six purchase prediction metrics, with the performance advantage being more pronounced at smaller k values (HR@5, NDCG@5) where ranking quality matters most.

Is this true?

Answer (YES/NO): YES